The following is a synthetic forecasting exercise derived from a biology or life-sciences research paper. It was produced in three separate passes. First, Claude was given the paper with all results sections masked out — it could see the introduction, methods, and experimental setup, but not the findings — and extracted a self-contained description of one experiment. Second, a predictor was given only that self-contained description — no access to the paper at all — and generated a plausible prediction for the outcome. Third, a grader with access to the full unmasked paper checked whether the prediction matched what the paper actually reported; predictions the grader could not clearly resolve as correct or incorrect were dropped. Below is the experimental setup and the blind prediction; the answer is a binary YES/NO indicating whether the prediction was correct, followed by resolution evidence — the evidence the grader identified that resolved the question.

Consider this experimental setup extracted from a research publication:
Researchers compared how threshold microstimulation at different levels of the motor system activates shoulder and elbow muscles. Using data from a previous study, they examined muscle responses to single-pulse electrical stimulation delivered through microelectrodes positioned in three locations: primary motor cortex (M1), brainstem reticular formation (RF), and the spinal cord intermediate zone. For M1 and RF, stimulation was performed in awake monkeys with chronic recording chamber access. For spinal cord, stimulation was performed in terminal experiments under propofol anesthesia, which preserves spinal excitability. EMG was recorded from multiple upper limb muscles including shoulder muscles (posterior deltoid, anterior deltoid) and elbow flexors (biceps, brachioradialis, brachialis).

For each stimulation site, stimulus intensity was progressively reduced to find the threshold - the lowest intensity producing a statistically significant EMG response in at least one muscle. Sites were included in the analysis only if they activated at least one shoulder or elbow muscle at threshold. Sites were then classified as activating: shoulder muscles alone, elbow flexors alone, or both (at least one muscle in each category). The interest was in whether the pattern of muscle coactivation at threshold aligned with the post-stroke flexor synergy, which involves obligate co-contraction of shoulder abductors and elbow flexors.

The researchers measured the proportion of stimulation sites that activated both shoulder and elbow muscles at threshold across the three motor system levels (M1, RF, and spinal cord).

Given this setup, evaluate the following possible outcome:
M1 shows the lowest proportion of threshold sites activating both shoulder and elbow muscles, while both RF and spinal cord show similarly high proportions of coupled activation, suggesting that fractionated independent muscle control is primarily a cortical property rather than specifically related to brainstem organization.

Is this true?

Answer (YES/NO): NO